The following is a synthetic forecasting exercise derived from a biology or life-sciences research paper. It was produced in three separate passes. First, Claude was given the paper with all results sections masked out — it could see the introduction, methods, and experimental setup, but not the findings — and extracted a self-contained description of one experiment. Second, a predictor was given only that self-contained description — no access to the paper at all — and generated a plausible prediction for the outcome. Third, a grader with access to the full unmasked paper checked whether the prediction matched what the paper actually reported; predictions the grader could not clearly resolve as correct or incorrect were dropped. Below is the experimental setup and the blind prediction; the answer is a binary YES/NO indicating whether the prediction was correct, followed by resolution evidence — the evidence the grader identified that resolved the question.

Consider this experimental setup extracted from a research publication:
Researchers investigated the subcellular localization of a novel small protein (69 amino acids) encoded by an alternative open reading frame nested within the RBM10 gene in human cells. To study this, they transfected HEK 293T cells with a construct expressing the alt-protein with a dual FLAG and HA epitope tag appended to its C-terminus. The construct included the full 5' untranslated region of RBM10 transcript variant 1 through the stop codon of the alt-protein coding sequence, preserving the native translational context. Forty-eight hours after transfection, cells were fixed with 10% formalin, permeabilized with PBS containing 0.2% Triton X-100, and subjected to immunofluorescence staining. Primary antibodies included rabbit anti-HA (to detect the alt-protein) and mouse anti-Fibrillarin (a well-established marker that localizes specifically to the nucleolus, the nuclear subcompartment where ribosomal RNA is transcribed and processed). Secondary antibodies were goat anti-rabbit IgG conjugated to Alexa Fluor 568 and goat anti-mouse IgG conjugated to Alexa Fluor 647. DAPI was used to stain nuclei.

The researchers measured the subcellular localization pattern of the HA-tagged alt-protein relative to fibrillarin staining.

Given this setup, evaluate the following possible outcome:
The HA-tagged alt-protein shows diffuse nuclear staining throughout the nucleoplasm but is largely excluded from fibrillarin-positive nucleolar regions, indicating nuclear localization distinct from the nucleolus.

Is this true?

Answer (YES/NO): NO